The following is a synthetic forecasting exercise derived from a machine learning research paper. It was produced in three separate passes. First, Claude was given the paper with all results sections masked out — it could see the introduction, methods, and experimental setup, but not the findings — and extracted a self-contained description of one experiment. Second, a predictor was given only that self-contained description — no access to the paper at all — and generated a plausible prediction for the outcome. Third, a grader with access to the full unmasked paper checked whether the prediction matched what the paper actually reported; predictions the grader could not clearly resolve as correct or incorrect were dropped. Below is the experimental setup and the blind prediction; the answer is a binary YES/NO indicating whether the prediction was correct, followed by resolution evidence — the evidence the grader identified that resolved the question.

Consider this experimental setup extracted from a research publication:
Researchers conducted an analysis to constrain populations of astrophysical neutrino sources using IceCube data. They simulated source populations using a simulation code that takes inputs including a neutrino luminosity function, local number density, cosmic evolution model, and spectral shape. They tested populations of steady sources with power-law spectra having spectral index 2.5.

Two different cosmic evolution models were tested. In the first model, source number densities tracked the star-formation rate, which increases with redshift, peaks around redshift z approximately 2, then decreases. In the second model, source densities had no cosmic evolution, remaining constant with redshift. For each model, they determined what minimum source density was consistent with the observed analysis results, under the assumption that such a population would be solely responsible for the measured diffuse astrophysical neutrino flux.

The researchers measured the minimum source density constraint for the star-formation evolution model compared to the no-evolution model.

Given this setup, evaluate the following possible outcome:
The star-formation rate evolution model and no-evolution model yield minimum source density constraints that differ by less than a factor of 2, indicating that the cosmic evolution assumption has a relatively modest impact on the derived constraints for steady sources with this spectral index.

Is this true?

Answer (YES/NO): NO